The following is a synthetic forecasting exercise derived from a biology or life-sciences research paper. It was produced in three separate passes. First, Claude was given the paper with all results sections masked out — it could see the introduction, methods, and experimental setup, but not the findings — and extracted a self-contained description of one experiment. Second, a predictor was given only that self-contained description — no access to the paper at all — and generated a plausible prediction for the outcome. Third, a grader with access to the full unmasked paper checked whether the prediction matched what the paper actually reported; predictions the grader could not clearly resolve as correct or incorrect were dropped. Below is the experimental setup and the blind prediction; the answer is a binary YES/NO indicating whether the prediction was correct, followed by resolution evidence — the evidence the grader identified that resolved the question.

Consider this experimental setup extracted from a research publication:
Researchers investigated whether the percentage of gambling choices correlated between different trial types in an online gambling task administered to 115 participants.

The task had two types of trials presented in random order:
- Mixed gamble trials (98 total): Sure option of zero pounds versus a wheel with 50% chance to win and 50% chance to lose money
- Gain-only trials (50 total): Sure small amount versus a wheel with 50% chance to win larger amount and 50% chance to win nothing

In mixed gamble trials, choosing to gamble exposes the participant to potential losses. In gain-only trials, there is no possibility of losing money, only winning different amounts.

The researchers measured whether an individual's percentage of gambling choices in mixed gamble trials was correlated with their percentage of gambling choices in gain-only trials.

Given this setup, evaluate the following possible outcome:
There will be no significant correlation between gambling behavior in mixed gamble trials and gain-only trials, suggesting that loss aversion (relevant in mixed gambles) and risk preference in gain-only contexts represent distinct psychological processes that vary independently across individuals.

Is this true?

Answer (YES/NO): YES